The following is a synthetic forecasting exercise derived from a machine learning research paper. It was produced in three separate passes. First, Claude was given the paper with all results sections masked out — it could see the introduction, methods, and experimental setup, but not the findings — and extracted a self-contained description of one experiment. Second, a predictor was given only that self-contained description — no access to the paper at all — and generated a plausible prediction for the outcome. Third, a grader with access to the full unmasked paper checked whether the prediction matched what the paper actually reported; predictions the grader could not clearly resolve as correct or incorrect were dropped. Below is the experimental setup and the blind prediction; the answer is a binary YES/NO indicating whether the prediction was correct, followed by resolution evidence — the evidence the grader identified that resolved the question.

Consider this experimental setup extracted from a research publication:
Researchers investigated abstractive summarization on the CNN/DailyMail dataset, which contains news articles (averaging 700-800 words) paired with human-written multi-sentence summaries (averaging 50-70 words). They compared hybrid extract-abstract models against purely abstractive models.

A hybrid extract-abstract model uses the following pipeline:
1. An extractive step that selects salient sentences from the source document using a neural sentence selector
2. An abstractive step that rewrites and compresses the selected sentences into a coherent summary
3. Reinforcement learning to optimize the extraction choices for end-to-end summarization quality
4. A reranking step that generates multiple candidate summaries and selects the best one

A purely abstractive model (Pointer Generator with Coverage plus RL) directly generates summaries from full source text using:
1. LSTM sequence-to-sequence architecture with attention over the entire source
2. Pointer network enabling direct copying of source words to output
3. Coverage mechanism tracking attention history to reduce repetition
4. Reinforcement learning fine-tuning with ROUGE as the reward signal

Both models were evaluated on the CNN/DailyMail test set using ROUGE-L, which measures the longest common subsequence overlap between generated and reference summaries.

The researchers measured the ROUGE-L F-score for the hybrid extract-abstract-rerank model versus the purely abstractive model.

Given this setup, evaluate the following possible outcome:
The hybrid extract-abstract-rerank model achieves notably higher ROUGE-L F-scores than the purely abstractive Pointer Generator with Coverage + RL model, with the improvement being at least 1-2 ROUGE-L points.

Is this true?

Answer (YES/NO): YES